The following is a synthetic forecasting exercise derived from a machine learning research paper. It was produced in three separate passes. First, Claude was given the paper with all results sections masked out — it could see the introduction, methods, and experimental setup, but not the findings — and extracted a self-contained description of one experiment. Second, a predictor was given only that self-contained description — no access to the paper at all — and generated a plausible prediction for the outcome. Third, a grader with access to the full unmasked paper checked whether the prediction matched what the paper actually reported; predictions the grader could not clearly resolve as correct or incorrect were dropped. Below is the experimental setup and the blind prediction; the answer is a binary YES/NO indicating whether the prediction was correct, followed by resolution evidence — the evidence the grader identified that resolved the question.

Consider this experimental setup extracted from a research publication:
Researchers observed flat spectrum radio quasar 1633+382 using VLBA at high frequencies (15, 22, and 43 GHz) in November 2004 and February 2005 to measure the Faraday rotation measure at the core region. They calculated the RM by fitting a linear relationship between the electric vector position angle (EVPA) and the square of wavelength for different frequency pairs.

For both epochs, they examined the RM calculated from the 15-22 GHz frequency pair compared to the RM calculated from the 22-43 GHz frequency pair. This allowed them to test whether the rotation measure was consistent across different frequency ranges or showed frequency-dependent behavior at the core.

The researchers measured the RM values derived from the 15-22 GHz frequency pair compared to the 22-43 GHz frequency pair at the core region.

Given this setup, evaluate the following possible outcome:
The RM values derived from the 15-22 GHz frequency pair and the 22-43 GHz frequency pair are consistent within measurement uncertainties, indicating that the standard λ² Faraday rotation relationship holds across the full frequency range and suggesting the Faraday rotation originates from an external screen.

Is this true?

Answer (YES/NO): NO